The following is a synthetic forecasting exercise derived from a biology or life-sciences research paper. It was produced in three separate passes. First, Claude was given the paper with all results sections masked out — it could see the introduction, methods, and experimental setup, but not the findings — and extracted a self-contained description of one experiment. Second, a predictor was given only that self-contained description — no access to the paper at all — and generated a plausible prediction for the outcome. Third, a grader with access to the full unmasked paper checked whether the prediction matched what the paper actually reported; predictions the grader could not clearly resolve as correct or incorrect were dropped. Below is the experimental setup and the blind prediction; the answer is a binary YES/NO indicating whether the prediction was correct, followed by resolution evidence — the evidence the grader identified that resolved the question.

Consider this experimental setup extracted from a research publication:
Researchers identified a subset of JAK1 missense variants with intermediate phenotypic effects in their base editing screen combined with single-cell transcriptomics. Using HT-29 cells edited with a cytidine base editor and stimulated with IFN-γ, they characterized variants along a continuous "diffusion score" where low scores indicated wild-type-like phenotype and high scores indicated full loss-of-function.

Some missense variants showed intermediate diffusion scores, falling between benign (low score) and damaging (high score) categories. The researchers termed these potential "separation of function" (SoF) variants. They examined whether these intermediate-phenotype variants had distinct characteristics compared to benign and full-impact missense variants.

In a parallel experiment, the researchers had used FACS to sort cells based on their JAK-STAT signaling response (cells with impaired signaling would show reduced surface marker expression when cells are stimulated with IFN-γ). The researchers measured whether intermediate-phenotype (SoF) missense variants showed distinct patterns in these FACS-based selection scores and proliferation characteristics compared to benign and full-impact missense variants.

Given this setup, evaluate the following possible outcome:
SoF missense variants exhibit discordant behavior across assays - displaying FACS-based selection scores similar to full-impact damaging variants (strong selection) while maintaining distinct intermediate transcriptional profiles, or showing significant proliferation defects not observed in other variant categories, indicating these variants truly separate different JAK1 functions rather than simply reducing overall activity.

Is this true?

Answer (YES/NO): NO